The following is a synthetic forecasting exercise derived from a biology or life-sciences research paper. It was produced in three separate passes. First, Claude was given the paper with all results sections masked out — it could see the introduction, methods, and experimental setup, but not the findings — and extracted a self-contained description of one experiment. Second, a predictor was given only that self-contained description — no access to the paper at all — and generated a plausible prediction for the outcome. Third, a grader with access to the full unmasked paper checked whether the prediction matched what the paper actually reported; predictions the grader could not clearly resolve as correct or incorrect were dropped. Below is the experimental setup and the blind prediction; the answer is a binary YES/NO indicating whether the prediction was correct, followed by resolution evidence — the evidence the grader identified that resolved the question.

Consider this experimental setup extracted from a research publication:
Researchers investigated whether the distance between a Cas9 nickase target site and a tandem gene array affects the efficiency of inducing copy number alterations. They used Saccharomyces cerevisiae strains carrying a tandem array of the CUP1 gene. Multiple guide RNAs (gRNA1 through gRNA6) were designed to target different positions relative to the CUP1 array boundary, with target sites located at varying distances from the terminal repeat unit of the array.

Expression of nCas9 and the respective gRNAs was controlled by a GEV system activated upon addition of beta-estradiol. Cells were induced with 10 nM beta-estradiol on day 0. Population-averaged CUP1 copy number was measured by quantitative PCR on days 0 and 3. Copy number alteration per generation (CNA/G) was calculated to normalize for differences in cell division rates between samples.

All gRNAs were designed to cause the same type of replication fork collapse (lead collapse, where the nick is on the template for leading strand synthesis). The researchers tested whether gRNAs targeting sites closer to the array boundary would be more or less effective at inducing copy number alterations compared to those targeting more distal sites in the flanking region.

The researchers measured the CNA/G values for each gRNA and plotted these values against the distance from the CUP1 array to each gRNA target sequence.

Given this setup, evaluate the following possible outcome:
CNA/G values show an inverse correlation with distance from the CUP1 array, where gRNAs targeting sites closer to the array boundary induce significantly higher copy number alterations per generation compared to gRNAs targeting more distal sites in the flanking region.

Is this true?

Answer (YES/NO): NO